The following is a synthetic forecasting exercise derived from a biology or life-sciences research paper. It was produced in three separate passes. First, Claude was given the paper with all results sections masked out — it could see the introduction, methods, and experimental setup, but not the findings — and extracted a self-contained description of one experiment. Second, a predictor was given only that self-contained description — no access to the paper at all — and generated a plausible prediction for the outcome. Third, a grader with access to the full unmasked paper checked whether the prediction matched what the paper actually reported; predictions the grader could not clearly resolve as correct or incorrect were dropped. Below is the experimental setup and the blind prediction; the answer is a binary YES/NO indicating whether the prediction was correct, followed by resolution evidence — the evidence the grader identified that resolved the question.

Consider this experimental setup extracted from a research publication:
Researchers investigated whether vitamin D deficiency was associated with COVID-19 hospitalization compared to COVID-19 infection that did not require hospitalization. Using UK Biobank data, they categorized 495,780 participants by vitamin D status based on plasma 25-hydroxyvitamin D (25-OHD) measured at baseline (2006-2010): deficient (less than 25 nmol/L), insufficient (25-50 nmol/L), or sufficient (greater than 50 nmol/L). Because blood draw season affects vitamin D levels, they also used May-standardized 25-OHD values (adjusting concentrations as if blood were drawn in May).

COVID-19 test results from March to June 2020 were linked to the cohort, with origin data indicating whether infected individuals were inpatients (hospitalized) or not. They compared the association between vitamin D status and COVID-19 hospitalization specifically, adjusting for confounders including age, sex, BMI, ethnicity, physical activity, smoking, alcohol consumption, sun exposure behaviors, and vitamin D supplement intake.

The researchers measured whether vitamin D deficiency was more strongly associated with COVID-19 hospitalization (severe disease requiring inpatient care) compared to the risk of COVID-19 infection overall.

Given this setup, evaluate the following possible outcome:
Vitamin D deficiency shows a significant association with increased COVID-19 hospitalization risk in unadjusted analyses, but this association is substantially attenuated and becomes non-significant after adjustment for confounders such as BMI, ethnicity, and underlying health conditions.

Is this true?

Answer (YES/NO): NO